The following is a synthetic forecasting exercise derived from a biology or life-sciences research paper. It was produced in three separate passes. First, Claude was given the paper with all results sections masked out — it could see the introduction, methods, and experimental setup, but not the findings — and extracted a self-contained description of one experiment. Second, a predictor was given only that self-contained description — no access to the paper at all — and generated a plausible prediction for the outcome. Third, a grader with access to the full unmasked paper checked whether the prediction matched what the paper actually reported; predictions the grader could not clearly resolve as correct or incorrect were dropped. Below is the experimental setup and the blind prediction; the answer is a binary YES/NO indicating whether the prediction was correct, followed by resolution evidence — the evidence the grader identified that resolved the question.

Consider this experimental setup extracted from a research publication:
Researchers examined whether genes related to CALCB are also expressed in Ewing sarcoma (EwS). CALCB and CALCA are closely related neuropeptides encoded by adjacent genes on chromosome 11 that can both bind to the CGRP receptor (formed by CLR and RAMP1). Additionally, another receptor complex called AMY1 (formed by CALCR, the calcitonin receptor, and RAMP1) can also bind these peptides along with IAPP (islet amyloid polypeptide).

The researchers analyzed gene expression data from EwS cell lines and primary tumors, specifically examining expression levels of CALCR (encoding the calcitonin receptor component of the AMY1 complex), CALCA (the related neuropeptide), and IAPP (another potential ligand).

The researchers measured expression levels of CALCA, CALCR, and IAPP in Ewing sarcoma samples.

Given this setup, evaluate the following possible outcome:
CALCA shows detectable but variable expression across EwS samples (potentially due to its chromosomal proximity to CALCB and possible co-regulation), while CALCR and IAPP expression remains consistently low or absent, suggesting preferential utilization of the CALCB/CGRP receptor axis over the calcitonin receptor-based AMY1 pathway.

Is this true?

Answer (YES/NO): NO